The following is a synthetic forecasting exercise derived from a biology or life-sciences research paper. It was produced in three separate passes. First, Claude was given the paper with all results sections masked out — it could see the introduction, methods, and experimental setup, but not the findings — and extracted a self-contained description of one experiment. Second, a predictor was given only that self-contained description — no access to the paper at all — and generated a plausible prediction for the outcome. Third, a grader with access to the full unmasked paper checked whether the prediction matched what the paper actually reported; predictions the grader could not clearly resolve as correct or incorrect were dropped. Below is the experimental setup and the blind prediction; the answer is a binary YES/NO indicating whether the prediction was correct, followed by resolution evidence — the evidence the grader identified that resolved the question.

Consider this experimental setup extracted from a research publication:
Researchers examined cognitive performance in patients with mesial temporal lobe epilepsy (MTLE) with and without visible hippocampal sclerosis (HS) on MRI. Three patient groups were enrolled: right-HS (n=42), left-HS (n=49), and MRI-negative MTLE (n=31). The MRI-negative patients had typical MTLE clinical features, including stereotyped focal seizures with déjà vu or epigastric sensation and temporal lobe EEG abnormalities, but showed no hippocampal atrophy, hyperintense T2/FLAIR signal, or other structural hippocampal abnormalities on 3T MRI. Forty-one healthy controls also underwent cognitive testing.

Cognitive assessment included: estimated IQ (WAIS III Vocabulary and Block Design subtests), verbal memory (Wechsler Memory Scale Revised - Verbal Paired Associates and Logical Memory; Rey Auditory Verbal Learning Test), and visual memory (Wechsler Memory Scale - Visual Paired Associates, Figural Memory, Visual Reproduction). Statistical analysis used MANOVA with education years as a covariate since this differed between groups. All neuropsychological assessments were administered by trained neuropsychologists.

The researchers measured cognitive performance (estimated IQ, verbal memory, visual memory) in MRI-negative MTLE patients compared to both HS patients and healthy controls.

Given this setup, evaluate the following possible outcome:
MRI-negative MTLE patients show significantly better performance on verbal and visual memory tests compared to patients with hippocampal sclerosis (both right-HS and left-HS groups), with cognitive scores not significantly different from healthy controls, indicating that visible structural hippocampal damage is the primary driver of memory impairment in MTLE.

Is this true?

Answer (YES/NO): NO